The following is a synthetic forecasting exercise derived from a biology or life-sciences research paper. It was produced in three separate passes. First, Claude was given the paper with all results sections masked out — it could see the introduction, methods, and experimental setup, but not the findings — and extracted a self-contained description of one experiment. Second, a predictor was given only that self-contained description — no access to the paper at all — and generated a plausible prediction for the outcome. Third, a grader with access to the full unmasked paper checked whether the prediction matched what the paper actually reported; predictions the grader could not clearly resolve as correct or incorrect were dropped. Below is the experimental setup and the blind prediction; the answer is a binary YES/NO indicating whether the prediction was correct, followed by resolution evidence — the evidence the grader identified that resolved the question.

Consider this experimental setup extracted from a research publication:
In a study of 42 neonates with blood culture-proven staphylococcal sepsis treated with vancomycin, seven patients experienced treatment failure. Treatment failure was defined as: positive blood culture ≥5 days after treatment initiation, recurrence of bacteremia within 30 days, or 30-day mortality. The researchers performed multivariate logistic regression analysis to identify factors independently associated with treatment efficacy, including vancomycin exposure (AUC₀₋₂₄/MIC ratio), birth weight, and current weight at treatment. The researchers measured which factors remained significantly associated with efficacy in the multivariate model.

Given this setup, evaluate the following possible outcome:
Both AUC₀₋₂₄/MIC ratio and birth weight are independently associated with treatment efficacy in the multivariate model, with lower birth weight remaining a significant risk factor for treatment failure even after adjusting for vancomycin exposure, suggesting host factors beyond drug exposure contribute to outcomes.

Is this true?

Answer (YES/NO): NO